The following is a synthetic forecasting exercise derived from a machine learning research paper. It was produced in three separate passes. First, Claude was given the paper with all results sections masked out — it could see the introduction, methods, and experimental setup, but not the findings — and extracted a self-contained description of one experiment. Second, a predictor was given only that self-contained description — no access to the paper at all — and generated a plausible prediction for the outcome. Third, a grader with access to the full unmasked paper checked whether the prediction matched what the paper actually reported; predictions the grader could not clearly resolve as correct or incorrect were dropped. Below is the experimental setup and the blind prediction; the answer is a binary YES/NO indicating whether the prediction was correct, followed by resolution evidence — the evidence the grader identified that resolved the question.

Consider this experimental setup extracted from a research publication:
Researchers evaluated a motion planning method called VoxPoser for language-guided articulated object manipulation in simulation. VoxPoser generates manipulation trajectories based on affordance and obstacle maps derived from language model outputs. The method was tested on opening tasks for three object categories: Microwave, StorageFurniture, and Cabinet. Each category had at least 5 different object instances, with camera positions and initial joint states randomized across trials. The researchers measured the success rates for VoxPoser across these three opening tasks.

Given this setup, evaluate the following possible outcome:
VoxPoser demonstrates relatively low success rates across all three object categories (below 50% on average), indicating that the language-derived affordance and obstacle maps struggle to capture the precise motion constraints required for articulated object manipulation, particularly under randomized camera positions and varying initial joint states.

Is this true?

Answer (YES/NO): YES